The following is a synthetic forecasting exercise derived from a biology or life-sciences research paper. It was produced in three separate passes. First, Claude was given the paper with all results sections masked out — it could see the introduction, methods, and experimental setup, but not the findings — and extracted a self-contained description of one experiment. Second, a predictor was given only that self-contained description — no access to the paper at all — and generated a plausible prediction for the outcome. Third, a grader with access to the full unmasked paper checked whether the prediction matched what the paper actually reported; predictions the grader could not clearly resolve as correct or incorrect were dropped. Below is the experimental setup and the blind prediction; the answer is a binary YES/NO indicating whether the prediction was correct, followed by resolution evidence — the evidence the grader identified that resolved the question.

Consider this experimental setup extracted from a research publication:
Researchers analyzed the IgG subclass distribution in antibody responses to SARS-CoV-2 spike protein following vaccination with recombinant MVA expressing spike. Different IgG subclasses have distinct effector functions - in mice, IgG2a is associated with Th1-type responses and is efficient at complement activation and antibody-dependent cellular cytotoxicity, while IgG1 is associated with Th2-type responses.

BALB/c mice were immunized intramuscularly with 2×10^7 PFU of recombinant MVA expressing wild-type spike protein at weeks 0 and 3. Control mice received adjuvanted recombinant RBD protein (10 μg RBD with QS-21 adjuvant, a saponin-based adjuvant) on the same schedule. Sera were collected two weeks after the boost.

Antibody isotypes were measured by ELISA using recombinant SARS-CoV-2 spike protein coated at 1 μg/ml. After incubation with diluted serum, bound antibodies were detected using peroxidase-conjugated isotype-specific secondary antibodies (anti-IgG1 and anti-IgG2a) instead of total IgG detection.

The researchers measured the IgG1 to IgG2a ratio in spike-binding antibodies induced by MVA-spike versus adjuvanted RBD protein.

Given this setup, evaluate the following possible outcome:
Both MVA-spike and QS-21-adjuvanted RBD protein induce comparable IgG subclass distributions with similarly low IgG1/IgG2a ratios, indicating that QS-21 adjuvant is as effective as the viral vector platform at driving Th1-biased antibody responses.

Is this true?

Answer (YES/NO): NO